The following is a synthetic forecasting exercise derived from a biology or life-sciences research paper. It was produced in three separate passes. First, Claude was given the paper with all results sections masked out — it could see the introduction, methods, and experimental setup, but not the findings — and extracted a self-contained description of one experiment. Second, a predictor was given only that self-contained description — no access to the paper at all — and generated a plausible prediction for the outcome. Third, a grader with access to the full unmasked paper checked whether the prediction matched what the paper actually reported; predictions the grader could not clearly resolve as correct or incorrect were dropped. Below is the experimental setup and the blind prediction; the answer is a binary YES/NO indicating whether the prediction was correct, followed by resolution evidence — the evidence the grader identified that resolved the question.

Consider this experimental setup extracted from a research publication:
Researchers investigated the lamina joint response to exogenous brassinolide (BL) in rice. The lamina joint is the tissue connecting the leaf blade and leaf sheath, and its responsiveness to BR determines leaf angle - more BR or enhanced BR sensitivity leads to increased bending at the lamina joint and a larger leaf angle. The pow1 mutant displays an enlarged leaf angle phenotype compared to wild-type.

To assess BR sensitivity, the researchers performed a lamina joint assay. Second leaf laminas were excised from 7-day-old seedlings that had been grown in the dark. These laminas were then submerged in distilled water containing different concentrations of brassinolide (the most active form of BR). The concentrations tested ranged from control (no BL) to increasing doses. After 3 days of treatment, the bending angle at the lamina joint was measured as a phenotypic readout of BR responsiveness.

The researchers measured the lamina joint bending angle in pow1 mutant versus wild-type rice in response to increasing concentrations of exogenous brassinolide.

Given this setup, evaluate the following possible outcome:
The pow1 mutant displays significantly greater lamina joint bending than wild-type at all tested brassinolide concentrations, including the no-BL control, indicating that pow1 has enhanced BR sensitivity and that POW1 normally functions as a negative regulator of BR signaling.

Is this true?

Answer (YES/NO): YES